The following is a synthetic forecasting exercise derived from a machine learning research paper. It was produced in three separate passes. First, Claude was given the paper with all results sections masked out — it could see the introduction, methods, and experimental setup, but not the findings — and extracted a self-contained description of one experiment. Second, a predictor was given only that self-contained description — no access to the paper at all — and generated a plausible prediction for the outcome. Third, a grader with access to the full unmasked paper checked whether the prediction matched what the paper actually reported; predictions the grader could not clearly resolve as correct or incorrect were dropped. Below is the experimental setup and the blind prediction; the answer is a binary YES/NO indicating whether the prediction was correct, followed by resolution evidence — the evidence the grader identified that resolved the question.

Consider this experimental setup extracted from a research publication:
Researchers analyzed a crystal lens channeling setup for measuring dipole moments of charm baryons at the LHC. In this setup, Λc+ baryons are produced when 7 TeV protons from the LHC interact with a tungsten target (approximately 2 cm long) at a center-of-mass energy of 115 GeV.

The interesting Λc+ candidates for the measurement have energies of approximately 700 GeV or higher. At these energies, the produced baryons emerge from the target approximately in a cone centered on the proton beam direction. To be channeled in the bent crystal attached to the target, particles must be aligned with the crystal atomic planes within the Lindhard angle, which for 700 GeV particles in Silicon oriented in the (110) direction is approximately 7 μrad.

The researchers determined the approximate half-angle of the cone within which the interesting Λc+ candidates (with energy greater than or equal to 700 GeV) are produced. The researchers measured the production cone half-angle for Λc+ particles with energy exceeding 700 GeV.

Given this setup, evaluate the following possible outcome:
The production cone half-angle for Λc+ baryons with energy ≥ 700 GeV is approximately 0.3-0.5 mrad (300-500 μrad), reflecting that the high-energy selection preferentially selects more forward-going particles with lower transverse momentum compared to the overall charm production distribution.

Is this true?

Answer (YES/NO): NO